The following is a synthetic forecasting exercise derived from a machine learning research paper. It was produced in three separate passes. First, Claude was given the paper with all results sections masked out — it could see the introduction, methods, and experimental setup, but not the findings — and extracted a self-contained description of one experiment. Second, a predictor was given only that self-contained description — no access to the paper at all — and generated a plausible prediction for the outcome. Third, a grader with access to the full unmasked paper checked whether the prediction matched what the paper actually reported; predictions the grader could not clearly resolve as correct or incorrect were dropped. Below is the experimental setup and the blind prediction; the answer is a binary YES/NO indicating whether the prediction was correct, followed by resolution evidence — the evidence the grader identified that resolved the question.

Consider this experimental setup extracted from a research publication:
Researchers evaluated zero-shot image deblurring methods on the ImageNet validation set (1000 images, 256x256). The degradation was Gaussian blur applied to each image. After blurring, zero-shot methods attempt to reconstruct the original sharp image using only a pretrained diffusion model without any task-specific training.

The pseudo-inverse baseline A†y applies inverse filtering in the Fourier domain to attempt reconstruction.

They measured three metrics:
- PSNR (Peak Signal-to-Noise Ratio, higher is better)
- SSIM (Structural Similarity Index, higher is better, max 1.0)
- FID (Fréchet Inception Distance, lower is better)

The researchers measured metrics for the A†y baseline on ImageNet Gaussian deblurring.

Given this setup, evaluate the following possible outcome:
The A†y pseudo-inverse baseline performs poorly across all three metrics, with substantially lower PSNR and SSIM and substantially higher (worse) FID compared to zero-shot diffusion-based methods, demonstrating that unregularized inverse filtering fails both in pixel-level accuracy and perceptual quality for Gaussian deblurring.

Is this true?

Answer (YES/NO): YES